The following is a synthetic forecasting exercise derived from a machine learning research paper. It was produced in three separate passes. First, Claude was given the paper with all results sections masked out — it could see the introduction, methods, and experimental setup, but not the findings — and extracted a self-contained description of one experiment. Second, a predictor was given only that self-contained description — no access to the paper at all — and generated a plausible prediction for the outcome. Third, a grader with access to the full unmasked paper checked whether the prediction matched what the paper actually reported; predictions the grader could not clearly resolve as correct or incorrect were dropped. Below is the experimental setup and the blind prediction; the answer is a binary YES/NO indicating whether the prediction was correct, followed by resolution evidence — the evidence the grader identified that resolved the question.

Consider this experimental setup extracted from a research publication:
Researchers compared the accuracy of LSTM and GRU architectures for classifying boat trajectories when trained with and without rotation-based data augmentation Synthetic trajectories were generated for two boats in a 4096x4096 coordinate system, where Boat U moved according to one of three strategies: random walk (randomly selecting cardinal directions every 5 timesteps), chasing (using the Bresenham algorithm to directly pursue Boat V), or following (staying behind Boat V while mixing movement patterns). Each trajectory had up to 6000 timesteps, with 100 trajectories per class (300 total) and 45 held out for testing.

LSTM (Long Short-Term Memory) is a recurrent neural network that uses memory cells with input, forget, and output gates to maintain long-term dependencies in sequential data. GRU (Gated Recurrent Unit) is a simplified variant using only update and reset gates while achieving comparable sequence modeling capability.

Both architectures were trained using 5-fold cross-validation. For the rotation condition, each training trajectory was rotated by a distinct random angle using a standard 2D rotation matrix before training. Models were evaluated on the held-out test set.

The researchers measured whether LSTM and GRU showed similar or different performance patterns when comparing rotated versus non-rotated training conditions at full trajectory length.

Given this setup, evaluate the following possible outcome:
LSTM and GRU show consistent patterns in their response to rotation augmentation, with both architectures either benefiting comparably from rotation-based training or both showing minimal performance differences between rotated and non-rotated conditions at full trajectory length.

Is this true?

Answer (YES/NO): NO